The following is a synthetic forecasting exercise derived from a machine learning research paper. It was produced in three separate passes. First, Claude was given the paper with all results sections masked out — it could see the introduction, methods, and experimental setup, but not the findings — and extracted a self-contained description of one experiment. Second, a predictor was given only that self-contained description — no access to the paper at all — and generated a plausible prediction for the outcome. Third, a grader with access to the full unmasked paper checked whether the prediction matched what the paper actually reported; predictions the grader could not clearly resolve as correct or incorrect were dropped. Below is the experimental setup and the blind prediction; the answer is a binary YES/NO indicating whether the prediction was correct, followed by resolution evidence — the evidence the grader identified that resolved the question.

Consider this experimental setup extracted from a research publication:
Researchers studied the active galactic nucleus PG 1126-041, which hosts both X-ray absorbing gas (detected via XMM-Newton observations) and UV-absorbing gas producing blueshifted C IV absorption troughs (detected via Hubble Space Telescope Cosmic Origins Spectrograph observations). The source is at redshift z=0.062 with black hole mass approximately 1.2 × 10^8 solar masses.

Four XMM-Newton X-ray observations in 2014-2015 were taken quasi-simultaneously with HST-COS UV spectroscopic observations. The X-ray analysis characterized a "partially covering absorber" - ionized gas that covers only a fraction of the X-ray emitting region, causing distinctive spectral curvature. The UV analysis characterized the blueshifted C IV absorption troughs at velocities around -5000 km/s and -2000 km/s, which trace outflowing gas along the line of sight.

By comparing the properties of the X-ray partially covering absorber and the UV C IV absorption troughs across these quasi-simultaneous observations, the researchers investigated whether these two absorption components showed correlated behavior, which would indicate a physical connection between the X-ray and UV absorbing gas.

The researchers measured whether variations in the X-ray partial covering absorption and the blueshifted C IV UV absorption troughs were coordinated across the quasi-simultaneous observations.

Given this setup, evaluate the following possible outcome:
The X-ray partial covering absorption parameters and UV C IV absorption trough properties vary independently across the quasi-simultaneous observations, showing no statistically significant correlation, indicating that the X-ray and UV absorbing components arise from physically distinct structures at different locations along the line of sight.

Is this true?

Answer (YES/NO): NO